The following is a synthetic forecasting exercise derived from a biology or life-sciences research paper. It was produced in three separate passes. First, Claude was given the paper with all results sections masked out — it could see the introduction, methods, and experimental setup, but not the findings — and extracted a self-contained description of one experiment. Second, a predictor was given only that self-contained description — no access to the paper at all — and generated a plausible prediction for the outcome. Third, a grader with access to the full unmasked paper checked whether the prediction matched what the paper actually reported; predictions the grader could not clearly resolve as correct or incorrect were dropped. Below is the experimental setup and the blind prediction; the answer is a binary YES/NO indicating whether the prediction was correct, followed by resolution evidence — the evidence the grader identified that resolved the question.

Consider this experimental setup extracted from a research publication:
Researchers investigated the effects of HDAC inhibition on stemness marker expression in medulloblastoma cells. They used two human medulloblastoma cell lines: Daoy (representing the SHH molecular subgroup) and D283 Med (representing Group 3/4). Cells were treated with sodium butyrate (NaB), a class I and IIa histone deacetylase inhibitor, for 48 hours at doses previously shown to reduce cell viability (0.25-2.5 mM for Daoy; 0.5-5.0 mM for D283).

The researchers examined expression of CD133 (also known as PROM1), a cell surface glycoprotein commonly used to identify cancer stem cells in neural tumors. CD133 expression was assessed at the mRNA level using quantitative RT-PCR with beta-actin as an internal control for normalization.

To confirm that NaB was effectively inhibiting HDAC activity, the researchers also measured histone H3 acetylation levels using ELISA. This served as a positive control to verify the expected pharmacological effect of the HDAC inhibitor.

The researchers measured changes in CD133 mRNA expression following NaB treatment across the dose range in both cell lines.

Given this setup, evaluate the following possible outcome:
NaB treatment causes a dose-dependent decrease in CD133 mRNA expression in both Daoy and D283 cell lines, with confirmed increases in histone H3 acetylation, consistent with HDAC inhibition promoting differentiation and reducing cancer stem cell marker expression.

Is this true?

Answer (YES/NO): NO